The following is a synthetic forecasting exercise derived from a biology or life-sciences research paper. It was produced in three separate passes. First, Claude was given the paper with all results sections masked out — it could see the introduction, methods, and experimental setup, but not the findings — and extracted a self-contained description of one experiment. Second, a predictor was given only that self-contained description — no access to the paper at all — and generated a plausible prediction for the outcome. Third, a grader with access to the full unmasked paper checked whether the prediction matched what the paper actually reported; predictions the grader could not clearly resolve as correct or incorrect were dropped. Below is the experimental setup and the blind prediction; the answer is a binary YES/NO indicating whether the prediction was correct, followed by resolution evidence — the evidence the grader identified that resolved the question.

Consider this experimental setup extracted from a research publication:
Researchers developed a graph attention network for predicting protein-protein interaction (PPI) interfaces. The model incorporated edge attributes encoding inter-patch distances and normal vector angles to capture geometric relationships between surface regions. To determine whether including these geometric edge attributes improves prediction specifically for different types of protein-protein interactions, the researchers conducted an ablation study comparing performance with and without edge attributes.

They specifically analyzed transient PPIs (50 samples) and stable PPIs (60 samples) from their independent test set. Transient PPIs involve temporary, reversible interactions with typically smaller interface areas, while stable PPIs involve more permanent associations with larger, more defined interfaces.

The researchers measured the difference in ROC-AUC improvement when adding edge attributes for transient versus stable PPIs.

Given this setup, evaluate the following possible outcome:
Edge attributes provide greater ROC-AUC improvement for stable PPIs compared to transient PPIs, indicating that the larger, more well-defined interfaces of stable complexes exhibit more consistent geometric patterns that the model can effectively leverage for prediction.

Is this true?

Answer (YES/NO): YES